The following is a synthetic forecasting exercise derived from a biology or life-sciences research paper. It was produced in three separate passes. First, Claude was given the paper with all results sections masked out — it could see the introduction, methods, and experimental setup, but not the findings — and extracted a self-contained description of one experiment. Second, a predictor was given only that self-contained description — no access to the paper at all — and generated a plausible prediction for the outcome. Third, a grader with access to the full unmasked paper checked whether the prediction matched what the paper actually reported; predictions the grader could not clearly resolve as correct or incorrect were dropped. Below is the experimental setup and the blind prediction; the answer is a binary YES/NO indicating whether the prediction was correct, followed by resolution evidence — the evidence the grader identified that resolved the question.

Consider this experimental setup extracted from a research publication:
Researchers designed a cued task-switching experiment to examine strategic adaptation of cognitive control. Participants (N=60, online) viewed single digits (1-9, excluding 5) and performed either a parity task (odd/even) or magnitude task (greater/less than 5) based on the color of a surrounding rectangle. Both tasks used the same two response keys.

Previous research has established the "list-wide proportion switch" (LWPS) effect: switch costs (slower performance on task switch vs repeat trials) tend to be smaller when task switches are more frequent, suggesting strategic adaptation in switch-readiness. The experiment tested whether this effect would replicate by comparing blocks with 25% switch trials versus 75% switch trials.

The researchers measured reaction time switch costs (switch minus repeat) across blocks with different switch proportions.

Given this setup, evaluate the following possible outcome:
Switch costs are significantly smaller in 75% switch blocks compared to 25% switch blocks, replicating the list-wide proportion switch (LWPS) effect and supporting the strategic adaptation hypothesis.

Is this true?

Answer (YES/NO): YES